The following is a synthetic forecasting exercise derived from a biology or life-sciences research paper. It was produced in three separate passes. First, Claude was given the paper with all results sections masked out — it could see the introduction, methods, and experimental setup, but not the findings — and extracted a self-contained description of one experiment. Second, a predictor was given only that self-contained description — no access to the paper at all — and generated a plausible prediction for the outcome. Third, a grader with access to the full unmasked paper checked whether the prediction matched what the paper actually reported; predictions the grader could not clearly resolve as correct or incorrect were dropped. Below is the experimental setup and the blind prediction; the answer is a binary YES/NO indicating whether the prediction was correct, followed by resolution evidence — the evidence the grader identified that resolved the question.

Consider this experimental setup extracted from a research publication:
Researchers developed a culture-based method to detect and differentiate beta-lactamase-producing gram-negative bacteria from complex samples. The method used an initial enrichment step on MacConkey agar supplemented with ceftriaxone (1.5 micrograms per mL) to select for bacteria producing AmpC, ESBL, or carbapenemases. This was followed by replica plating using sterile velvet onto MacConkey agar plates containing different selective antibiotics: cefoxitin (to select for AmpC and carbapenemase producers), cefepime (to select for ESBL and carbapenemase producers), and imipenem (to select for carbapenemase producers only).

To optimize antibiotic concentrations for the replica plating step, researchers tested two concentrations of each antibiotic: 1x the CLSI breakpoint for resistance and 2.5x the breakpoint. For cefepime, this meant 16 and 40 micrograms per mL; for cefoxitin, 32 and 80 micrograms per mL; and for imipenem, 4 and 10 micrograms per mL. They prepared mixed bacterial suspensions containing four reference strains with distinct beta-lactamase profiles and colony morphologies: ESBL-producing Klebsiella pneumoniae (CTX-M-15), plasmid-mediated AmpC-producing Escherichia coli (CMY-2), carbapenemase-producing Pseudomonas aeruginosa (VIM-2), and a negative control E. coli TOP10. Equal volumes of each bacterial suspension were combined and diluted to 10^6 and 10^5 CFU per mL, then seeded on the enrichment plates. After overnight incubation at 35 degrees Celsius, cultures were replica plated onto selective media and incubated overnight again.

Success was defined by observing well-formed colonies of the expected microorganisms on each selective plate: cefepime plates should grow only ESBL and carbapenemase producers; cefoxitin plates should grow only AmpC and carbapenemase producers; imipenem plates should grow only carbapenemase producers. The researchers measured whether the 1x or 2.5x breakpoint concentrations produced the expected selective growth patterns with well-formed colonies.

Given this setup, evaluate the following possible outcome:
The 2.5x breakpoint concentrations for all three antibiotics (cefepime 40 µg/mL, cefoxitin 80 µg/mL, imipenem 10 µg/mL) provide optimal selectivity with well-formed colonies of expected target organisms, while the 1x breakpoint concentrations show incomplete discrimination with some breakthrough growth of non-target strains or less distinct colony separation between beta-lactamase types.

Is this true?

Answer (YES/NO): NO